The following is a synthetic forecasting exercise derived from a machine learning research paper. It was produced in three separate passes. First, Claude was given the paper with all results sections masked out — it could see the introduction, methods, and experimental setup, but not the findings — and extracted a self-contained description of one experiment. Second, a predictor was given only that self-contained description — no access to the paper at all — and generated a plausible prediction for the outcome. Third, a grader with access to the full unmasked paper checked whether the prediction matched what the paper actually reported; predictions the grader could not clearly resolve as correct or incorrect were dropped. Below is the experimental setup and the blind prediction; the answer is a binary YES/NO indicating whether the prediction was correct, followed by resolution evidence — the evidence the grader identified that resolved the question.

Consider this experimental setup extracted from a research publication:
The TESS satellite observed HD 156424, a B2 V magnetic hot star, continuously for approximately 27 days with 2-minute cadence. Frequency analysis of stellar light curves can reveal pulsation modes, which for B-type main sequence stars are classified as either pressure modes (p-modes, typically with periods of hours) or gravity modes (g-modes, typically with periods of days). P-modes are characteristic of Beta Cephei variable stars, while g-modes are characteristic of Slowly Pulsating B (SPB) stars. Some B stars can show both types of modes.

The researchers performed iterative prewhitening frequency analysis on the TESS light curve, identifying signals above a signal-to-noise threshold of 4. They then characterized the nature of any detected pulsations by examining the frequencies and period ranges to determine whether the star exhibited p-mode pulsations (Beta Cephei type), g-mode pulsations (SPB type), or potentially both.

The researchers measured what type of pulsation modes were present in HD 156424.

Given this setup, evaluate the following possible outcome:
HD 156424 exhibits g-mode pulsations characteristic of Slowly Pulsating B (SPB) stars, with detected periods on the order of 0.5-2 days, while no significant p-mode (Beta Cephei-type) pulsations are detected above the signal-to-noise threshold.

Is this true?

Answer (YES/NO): NO